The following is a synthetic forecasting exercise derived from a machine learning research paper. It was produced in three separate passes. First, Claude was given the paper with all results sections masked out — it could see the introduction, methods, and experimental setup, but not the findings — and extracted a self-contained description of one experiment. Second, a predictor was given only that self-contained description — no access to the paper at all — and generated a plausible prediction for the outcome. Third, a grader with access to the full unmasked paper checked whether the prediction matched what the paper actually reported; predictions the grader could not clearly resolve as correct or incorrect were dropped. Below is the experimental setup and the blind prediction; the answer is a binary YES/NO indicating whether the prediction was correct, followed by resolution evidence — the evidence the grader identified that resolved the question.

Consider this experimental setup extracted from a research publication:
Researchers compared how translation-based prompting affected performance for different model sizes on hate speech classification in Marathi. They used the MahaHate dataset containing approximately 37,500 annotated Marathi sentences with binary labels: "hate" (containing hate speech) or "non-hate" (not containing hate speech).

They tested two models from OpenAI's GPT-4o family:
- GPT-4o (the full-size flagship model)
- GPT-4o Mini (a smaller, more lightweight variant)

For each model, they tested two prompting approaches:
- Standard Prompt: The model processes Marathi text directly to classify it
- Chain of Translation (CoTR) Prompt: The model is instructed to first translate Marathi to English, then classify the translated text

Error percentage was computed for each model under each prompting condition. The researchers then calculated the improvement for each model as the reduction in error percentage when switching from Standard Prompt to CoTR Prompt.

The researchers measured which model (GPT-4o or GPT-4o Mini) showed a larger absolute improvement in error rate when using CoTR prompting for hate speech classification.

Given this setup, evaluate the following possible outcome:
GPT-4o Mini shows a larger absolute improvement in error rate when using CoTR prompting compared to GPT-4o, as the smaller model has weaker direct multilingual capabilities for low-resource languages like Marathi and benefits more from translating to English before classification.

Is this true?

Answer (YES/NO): YES